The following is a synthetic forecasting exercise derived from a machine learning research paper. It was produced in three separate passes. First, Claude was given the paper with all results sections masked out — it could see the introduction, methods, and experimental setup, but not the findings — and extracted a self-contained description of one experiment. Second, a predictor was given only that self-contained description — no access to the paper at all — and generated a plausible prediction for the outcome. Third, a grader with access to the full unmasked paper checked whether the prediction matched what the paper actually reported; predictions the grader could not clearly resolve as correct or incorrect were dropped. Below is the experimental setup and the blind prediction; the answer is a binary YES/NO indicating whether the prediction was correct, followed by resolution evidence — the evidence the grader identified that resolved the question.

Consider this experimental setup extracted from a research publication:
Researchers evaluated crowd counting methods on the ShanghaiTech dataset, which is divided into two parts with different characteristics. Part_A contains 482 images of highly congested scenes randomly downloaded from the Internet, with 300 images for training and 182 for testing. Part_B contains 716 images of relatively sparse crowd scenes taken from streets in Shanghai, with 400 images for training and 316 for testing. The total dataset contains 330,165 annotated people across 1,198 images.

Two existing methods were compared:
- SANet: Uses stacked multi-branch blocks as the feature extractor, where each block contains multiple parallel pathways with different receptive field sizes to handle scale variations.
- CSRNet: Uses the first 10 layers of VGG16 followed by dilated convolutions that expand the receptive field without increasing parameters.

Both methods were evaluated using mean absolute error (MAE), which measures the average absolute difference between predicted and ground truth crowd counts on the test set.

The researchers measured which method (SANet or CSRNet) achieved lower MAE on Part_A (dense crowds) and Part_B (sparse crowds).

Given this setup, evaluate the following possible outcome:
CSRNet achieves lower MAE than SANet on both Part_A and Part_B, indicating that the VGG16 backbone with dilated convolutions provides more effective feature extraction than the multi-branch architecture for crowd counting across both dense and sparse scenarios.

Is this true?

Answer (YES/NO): NO